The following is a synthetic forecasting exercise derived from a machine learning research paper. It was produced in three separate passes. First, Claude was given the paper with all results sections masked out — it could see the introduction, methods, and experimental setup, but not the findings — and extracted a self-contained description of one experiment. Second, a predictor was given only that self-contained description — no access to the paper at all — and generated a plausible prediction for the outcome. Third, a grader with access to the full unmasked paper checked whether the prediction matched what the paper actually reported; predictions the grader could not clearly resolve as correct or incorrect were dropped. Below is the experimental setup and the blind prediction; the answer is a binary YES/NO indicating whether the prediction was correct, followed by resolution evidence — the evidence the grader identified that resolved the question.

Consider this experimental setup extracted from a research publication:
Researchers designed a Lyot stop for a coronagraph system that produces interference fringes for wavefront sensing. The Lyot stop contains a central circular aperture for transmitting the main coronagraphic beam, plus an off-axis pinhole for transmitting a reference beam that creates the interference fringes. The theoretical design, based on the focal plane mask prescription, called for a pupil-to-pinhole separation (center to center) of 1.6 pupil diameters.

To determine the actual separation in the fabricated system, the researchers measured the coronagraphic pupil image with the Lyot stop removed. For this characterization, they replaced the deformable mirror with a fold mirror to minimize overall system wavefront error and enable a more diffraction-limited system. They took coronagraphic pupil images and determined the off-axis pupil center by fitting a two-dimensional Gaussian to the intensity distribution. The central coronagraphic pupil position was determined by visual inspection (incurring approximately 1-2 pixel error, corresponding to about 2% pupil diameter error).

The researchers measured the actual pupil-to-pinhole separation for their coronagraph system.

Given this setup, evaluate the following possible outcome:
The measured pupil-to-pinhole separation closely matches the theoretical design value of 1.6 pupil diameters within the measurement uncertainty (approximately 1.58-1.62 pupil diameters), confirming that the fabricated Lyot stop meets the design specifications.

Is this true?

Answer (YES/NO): NO